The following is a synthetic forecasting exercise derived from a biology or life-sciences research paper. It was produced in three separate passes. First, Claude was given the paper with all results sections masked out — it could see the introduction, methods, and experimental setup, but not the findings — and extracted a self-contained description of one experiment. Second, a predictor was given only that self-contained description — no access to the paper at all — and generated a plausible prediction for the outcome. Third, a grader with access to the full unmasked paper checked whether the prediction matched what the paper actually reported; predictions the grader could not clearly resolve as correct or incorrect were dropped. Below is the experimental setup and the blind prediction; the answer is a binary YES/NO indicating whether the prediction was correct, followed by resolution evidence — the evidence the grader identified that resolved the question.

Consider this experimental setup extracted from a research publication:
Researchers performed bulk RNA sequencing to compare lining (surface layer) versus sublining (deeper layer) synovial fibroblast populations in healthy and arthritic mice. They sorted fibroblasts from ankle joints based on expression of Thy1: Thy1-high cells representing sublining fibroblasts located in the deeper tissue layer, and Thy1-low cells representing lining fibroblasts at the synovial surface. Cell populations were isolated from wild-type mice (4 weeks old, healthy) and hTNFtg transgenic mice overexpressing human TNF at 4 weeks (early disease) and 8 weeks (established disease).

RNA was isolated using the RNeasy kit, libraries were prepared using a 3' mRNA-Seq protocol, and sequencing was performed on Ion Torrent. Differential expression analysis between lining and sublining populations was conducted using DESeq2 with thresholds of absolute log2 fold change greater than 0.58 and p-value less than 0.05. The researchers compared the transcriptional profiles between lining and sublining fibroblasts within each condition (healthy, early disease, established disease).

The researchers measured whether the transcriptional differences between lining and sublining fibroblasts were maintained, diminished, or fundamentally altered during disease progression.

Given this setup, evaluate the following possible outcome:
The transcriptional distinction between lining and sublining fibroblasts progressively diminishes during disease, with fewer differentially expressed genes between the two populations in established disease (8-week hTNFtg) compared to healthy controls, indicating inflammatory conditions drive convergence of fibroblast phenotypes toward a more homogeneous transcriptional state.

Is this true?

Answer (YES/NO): YES